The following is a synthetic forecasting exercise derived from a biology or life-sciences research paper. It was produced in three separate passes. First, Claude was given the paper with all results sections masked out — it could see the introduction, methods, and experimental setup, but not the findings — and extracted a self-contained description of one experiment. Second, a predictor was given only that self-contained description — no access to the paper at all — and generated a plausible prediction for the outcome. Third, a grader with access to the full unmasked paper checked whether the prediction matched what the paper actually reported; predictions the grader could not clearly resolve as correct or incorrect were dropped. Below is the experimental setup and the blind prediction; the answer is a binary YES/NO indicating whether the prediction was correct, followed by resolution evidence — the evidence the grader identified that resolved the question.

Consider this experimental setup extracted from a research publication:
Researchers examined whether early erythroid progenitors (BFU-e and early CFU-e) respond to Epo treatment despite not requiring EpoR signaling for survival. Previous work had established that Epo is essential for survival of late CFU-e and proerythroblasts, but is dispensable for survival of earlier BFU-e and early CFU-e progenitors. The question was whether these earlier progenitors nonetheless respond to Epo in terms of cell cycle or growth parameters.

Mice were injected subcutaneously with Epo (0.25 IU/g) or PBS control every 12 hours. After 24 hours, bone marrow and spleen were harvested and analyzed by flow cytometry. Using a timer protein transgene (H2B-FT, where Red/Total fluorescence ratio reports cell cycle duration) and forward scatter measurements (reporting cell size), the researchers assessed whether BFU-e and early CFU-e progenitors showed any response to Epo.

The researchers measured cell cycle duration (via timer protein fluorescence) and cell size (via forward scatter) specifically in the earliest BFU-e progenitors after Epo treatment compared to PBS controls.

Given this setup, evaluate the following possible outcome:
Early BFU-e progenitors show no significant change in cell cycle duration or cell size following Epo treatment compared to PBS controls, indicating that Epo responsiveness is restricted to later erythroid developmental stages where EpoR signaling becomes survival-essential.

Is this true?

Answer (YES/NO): NO